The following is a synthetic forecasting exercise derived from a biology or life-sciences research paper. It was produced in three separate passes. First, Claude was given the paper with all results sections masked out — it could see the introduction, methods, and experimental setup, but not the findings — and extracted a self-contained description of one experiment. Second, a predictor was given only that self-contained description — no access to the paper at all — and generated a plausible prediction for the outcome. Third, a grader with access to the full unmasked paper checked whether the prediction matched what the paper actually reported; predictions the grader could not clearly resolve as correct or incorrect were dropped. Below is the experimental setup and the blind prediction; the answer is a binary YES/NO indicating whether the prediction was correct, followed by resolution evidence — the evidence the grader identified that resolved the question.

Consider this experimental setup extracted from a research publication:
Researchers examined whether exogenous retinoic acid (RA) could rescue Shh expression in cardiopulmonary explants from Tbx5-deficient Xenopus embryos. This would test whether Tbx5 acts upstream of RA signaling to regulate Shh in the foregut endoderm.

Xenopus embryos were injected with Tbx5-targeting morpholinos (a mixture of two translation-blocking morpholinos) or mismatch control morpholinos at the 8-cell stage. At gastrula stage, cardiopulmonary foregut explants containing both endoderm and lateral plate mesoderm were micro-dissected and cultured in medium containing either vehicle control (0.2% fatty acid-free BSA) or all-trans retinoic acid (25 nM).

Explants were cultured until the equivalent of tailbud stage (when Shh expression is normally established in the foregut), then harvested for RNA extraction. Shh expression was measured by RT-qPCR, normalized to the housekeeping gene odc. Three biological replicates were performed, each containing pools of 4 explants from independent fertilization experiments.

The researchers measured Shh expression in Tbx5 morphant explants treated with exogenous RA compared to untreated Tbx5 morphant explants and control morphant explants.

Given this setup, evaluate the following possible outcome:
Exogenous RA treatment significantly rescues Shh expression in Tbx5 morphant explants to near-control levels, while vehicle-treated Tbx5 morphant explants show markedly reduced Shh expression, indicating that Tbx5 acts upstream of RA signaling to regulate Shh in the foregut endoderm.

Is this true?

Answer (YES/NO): YES